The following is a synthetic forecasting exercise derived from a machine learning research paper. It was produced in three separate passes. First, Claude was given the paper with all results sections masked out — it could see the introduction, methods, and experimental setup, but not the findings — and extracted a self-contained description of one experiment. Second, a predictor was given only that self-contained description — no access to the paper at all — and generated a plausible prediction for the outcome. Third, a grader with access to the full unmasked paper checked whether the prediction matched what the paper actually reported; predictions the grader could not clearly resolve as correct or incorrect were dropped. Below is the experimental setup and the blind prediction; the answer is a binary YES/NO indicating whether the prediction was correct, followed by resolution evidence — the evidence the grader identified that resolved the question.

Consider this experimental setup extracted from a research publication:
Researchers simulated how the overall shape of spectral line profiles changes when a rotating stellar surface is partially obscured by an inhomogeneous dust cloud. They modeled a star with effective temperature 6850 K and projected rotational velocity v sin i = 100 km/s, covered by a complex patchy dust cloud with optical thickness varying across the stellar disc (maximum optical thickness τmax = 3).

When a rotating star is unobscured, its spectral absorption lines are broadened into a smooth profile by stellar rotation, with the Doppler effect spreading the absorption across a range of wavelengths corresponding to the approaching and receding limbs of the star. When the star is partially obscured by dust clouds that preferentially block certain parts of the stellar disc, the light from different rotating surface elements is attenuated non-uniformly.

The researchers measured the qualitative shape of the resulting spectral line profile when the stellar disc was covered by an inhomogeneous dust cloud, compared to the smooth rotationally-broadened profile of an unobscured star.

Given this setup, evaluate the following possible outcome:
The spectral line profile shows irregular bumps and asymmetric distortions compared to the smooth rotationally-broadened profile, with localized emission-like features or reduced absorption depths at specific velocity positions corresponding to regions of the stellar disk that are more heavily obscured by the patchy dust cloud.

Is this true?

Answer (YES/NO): YES